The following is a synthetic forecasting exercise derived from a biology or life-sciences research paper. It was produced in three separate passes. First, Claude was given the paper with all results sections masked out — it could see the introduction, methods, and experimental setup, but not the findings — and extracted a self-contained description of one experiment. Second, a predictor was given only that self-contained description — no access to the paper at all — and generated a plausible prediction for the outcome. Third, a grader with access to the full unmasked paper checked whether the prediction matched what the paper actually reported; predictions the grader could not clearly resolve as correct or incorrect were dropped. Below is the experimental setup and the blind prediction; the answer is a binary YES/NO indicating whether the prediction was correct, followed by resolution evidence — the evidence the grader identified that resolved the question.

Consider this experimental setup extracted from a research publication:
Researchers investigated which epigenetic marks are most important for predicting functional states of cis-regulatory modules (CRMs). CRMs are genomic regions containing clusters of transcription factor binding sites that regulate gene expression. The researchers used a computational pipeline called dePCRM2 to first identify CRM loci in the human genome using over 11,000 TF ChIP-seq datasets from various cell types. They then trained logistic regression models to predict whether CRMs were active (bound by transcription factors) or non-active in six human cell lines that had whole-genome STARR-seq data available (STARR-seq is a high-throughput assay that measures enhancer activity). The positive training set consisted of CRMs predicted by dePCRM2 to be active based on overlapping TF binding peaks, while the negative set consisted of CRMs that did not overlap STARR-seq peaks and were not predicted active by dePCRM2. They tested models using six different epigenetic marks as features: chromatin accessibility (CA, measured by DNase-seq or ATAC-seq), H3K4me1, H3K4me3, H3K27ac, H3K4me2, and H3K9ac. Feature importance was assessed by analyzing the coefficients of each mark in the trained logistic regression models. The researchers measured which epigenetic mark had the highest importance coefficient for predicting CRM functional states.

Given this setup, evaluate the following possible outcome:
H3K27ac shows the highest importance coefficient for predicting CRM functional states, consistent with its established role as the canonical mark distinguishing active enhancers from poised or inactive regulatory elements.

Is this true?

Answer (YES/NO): NO